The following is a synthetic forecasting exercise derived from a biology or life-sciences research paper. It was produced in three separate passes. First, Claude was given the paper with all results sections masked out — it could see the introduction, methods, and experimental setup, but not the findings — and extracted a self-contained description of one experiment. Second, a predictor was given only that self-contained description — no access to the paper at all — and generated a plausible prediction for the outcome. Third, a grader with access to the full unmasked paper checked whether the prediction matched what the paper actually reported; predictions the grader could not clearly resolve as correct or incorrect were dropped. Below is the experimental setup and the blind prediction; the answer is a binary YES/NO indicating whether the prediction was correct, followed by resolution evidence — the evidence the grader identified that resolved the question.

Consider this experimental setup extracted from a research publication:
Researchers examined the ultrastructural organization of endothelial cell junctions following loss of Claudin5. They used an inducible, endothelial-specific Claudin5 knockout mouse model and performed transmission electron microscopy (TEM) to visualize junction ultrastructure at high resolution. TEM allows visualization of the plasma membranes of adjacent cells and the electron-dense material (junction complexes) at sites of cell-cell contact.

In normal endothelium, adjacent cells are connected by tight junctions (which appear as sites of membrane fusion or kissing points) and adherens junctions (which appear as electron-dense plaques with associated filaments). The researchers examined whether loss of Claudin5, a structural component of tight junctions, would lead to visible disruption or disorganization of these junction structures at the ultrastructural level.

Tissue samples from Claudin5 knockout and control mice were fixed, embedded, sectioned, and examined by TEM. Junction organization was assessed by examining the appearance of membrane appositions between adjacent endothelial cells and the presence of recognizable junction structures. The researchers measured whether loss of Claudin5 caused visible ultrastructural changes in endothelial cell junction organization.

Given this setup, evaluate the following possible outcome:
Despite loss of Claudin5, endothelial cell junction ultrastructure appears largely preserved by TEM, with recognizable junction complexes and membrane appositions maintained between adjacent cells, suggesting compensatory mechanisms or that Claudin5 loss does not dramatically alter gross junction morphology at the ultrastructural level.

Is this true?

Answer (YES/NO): YES